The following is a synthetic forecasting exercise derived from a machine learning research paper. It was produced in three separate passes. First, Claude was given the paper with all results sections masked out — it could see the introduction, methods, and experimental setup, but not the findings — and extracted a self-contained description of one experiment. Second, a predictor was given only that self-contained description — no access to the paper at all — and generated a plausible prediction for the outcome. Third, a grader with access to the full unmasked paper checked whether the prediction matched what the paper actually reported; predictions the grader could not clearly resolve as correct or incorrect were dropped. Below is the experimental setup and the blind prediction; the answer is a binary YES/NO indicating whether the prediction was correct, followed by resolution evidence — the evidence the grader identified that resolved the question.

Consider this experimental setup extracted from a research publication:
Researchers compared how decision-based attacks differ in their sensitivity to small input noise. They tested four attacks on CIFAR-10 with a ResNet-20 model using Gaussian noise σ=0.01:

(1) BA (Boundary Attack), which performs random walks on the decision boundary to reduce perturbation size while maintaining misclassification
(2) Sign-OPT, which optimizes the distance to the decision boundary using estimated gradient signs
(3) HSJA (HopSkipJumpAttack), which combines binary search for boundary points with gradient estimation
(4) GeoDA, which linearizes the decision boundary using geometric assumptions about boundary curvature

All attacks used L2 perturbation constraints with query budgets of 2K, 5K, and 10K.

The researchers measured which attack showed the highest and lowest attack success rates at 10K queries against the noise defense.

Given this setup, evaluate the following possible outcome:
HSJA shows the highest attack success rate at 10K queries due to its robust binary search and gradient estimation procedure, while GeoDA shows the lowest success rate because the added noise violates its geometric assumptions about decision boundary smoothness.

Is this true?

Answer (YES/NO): NO